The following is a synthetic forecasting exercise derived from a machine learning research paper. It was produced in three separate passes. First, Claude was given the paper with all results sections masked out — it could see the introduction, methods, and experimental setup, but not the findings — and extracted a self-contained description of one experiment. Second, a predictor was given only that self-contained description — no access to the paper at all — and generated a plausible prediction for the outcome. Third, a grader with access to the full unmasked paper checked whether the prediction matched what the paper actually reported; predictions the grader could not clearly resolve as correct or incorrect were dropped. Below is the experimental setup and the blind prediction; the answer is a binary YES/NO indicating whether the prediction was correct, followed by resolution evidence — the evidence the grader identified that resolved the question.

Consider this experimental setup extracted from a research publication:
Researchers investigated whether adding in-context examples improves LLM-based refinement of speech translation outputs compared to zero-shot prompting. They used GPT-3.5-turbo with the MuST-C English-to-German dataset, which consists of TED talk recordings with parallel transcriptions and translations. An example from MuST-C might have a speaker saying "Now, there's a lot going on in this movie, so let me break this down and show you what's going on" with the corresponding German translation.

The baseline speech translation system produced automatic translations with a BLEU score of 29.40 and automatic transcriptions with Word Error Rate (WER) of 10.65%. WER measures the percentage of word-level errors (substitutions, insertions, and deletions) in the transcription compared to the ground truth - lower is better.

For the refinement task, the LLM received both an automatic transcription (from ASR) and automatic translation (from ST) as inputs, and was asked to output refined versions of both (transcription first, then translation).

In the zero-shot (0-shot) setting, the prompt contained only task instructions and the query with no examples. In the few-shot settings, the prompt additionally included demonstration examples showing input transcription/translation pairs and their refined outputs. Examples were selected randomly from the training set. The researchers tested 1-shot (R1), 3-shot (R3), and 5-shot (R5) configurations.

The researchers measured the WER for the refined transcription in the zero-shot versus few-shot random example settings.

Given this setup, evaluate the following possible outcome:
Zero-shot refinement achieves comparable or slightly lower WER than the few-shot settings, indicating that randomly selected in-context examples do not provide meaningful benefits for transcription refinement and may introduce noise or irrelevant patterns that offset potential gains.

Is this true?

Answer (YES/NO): NO